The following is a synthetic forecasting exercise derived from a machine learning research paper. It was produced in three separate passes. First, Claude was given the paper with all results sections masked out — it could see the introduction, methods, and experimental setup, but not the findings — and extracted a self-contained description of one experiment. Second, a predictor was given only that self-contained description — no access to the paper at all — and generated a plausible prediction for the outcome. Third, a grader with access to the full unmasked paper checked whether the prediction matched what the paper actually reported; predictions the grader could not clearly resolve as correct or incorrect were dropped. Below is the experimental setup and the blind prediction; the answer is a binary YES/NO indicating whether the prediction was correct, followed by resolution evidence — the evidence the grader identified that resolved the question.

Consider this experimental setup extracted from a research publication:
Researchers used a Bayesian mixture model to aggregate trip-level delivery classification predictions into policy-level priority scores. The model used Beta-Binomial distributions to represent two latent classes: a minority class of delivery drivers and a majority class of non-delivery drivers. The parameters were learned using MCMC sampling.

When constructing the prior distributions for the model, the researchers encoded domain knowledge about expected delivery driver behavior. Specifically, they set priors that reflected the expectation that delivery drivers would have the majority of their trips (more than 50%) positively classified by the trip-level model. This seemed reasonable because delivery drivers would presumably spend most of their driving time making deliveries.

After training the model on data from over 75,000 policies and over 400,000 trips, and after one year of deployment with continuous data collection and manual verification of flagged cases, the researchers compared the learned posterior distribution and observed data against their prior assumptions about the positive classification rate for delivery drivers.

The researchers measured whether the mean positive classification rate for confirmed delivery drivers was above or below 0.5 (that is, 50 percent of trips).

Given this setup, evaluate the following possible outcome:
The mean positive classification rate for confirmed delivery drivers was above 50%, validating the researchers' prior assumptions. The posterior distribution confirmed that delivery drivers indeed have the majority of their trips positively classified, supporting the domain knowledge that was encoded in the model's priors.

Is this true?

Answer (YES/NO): NO